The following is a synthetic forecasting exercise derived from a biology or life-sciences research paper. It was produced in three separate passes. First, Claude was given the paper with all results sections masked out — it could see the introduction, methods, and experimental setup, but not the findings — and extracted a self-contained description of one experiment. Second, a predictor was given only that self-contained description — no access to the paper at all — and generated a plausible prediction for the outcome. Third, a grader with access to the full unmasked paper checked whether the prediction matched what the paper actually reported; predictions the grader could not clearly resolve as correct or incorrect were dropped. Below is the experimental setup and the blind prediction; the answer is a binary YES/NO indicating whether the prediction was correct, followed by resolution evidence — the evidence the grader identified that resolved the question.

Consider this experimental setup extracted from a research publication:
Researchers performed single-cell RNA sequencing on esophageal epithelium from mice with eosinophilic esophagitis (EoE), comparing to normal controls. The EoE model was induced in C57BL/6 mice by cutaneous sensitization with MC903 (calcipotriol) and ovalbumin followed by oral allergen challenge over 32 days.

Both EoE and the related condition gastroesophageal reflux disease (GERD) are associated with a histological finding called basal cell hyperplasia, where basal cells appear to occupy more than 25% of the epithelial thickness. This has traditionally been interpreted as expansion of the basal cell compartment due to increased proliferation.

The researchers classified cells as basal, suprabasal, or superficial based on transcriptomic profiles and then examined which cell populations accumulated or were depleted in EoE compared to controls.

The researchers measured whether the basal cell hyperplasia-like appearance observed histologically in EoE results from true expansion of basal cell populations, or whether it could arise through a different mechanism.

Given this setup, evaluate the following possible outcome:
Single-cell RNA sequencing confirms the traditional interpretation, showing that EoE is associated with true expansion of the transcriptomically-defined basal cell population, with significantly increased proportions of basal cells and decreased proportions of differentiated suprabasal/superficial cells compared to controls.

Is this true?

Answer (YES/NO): NO